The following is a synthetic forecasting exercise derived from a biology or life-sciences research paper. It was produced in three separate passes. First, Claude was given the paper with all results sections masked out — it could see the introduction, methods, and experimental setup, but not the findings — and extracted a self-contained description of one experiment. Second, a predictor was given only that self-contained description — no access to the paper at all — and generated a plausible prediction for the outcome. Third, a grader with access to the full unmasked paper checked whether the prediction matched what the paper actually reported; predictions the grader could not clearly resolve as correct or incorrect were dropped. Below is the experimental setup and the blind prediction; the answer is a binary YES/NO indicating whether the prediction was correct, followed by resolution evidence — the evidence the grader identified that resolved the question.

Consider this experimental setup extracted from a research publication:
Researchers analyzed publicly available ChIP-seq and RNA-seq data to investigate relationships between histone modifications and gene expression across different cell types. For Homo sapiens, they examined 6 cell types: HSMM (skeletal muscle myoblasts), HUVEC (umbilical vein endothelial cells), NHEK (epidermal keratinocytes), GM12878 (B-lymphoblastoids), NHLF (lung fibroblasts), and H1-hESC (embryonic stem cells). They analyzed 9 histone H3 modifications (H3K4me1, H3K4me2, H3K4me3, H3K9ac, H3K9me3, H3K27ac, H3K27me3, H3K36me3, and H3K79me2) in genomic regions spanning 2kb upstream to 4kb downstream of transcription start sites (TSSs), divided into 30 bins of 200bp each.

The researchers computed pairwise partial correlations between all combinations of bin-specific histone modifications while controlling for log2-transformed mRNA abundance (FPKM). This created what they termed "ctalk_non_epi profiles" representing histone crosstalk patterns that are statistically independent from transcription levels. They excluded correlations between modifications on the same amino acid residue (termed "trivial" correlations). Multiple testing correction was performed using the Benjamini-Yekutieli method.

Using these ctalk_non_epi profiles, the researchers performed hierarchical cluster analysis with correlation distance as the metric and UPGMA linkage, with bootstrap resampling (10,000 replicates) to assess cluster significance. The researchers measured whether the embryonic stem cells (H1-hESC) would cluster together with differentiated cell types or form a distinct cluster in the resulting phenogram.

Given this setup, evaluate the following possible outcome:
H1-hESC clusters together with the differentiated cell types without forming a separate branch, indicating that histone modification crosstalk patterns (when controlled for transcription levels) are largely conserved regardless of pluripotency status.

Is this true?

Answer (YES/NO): NO